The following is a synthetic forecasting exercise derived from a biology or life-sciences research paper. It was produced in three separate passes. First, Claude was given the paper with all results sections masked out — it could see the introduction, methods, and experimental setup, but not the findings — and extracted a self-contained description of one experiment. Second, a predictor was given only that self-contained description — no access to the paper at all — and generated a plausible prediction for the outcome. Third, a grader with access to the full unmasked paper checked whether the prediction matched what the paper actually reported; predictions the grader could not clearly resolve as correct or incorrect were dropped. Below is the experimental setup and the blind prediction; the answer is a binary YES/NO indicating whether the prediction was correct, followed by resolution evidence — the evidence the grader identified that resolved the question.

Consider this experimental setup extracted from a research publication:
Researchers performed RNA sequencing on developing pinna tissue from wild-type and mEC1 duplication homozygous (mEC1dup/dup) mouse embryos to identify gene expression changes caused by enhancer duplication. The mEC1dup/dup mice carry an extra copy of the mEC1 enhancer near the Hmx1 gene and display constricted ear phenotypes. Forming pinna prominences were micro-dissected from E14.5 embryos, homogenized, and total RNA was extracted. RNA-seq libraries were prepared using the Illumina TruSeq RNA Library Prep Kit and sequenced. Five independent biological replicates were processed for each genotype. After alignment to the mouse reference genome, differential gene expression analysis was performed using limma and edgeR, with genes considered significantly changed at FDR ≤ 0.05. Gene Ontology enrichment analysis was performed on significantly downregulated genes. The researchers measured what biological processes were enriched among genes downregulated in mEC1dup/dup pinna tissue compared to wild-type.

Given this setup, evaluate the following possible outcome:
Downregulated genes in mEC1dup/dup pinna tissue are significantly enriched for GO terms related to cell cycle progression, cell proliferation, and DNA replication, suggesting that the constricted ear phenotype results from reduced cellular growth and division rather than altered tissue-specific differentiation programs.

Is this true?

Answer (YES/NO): NO